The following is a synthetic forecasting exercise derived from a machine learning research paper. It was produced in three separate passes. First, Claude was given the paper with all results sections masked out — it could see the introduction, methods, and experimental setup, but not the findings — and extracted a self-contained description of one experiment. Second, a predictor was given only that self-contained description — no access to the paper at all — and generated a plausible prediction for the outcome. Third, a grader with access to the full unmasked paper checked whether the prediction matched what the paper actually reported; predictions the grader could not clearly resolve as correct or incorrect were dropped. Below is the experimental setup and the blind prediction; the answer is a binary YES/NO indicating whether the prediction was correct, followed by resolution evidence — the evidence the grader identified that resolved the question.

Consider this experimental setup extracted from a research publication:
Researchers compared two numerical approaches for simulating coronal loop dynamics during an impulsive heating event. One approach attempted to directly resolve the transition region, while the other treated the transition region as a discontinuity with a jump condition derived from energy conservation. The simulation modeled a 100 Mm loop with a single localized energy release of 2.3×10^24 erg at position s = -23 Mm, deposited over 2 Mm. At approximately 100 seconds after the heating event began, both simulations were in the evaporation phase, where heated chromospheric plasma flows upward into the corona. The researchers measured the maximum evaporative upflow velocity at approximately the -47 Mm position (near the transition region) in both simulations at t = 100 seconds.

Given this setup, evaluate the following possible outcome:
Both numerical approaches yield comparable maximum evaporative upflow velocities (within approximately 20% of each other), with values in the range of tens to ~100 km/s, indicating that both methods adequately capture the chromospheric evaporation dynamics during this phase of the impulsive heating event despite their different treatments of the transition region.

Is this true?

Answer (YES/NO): NO